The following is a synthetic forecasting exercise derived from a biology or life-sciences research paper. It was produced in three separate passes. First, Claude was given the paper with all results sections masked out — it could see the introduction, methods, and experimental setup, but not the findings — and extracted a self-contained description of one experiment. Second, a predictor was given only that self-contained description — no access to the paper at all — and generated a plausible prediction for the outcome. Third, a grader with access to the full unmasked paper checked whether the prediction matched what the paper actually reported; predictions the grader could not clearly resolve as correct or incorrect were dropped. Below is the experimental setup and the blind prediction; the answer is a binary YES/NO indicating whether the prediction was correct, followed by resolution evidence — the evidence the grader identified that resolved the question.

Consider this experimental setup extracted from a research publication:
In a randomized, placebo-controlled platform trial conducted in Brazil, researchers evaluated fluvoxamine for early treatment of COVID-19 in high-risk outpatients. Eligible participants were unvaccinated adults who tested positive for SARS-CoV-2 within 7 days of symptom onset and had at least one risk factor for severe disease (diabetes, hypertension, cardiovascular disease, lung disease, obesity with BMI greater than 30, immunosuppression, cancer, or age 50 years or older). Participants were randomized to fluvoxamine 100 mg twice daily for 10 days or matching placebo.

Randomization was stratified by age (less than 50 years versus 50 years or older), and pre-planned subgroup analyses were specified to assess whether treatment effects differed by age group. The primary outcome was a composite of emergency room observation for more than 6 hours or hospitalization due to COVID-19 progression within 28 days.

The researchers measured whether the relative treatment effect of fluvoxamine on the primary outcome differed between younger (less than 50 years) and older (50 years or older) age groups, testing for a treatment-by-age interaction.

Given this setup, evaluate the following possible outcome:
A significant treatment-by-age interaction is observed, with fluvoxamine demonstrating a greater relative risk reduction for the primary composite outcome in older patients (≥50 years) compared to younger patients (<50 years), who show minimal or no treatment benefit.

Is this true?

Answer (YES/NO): NO